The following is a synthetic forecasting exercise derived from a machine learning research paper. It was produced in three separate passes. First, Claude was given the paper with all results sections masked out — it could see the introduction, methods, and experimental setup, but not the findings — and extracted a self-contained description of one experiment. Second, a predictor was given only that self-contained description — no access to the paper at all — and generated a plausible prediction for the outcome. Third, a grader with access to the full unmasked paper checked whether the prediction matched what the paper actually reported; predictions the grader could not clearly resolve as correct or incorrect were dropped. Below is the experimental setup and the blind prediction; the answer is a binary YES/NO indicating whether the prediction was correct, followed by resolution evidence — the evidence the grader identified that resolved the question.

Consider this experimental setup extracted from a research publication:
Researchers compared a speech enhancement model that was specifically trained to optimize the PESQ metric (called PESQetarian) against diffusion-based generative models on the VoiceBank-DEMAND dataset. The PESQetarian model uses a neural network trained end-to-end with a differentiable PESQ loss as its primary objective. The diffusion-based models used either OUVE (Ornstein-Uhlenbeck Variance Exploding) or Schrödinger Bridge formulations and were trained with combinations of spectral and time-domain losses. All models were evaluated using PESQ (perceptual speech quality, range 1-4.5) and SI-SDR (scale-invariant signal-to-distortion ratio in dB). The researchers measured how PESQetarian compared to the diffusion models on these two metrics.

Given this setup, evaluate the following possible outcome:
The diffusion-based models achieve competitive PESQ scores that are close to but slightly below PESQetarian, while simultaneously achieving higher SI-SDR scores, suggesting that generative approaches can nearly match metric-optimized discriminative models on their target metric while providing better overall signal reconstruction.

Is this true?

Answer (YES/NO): NO